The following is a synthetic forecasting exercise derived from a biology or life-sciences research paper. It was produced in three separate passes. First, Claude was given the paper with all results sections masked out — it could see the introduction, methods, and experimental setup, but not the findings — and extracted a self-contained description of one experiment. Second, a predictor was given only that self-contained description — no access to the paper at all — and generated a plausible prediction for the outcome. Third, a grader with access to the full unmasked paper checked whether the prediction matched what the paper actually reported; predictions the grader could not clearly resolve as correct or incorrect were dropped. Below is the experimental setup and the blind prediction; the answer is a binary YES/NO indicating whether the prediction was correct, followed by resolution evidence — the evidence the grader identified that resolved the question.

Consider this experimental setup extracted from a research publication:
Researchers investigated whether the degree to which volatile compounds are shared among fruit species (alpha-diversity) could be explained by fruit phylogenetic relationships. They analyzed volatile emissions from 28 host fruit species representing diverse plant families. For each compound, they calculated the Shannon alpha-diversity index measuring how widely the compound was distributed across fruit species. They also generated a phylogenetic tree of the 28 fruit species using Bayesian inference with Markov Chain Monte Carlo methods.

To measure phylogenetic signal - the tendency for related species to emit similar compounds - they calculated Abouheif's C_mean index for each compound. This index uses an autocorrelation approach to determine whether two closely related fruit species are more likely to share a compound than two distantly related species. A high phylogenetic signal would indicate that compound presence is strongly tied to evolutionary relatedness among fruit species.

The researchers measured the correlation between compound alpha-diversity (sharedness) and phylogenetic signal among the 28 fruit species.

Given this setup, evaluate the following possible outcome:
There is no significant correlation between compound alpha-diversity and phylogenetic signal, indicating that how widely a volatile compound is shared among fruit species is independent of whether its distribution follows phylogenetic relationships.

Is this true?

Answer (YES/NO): NO